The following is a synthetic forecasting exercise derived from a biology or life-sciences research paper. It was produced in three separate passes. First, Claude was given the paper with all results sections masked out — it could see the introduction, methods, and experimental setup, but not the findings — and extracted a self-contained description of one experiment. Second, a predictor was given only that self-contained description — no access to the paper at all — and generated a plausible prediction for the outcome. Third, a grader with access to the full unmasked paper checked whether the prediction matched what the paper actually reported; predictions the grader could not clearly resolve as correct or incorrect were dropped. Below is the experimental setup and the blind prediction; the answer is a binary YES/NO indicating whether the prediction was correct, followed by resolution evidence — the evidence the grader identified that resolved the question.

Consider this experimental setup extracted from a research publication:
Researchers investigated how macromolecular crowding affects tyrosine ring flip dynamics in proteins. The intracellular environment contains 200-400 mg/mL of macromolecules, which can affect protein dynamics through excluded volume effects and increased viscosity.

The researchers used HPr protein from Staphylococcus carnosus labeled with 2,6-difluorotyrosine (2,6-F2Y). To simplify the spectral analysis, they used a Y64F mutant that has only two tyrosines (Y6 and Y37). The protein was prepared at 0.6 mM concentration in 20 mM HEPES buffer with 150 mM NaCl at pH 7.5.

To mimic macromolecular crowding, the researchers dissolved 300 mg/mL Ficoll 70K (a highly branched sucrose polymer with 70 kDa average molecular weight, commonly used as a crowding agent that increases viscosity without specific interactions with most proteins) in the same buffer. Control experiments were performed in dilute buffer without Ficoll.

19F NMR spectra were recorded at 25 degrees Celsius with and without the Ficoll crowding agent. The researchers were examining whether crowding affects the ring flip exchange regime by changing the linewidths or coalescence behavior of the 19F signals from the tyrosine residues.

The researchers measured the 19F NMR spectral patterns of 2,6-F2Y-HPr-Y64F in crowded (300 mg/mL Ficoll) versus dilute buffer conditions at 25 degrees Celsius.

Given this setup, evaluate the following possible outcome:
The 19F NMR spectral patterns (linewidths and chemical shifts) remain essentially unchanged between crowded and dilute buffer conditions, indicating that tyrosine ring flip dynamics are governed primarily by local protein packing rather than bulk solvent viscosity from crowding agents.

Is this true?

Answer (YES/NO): NO